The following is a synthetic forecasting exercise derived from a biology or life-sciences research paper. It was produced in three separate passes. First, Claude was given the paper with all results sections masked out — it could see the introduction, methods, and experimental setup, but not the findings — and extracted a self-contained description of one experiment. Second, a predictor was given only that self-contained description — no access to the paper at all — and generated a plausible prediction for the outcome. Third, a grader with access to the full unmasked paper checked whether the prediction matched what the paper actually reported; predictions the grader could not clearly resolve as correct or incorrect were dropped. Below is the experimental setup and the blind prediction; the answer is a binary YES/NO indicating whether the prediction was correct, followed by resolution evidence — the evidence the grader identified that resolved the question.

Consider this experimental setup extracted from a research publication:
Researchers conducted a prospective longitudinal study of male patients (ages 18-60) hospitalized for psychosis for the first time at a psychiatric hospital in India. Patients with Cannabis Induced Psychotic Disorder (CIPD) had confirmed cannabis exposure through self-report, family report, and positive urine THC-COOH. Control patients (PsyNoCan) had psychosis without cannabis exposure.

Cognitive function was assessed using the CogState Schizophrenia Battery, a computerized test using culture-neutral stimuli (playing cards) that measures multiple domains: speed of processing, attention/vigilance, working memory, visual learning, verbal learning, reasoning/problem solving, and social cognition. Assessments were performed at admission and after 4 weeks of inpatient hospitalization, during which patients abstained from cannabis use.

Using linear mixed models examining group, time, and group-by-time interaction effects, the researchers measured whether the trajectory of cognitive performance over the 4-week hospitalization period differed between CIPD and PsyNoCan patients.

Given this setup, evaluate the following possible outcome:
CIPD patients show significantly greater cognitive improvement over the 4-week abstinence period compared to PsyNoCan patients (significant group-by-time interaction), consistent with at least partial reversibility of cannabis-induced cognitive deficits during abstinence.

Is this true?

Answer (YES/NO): YES